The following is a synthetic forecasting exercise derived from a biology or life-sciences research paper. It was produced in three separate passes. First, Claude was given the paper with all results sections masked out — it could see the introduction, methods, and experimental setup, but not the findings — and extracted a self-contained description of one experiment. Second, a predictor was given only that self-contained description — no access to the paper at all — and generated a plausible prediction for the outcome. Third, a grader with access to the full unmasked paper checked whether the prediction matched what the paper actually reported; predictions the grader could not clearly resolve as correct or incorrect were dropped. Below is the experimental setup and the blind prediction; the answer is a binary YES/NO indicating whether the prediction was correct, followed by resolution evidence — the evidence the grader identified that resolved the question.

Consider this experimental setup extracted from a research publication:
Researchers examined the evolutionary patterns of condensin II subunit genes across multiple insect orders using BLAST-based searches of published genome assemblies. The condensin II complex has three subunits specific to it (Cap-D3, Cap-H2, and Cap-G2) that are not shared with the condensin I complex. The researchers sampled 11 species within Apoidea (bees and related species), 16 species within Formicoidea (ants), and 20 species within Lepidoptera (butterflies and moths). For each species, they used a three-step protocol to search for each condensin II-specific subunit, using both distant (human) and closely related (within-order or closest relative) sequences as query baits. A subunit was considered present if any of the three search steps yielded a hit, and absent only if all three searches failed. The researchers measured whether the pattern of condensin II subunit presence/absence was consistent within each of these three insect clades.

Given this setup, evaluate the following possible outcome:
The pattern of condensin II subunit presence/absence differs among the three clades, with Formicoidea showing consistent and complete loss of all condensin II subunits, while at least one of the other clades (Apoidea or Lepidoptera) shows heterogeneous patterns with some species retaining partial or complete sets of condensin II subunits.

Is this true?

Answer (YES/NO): NO